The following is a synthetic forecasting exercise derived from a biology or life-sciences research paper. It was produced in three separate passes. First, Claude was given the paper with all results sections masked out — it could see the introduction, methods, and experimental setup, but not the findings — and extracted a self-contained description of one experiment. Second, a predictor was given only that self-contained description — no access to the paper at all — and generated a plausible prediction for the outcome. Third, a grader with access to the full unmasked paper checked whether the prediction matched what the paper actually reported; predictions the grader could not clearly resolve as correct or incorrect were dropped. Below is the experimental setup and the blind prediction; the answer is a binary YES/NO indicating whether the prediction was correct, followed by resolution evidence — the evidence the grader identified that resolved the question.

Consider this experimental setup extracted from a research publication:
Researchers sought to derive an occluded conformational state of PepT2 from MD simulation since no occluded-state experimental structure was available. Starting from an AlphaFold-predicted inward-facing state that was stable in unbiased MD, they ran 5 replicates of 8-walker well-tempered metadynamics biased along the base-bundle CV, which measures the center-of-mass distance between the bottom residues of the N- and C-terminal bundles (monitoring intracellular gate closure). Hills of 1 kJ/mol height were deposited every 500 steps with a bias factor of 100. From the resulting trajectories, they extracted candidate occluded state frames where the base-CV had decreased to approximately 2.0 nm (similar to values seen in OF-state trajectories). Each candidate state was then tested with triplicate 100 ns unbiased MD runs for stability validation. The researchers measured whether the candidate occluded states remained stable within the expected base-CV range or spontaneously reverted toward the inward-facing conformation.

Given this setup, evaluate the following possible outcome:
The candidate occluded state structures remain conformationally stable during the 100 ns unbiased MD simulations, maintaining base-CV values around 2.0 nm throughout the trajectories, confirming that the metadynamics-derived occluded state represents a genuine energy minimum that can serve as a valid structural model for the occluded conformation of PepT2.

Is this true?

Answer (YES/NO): YES